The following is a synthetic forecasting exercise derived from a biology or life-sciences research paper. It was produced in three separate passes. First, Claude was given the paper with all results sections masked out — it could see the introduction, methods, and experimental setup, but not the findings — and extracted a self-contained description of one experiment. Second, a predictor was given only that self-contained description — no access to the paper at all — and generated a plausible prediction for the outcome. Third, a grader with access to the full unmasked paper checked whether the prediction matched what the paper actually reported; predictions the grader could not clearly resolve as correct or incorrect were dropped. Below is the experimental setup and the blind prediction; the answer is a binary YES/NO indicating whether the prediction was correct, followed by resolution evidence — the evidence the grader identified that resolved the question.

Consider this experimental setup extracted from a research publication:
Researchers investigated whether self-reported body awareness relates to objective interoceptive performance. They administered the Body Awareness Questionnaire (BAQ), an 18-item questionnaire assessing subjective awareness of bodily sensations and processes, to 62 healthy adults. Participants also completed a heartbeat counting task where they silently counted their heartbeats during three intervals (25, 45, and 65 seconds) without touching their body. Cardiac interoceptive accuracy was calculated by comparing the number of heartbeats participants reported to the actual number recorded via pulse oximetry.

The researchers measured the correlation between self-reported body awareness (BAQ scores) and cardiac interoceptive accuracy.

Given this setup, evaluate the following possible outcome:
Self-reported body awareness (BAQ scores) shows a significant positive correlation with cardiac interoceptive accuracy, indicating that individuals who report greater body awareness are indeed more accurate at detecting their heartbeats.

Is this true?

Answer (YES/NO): NO